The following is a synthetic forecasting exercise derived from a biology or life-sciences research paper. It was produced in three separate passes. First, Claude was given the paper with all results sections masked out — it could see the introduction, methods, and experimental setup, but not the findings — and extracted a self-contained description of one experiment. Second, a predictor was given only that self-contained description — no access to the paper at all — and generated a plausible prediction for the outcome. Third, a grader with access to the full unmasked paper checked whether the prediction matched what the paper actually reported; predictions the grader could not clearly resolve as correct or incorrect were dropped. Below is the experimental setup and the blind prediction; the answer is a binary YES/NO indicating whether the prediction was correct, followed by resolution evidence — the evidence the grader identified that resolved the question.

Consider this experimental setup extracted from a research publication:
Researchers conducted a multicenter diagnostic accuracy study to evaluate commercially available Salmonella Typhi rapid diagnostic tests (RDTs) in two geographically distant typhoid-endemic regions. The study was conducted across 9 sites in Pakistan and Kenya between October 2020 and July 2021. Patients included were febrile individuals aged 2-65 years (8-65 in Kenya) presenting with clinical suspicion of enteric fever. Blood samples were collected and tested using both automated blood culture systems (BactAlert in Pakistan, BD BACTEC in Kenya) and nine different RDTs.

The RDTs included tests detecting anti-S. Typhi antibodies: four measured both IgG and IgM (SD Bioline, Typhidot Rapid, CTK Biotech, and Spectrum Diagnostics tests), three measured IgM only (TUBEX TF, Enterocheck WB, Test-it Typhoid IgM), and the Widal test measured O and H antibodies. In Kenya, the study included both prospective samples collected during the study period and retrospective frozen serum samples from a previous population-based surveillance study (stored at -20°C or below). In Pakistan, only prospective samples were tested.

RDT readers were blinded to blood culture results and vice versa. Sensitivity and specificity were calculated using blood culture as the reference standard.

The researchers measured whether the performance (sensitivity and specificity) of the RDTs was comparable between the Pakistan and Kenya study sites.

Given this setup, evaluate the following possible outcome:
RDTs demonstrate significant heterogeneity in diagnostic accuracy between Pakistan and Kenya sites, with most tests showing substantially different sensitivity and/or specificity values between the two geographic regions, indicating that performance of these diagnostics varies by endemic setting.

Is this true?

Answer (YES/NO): NO